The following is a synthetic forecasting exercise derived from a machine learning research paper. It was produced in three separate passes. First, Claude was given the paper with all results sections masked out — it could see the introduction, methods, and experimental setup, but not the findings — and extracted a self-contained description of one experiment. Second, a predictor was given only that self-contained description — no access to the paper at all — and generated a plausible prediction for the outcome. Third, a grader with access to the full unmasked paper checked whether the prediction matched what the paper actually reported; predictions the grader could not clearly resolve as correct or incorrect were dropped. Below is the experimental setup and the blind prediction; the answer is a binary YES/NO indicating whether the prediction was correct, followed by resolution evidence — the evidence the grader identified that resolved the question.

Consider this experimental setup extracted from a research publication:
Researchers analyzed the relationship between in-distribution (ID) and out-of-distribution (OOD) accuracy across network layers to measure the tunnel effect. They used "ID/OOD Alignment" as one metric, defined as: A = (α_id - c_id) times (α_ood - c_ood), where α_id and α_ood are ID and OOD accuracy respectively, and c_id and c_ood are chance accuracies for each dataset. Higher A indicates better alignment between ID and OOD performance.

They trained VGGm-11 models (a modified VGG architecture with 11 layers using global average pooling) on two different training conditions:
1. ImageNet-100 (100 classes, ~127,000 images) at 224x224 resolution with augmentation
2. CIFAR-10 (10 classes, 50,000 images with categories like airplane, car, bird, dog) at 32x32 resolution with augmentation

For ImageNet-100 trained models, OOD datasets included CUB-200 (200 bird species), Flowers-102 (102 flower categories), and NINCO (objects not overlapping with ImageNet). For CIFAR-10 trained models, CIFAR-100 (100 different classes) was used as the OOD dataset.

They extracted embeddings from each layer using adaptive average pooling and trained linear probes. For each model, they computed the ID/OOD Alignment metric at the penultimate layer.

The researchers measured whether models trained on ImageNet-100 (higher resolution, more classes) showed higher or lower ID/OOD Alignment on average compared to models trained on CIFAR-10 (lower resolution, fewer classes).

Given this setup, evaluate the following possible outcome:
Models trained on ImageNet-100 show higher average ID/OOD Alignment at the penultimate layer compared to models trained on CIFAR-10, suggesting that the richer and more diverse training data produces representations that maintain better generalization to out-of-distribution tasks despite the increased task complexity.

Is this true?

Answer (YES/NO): YES